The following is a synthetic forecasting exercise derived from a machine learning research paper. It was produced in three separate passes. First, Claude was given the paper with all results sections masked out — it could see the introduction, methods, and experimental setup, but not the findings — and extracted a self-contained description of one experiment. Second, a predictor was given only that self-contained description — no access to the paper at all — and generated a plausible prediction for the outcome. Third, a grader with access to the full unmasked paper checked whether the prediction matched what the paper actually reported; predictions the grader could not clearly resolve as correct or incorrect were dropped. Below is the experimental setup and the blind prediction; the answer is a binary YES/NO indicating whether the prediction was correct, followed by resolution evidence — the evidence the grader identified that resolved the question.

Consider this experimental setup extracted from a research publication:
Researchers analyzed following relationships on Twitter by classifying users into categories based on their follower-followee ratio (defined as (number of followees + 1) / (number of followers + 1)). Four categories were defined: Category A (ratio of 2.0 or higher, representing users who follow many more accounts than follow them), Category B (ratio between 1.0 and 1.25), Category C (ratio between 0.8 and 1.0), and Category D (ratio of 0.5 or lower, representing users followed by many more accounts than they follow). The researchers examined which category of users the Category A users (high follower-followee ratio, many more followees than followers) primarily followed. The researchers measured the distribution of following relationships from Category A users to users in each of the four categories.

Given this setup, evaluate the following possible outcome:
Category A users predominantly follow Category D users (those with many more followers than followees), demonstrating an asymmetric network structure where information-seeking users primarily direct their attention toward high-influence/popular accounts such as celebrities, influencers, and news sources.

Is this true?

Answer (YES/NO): YES